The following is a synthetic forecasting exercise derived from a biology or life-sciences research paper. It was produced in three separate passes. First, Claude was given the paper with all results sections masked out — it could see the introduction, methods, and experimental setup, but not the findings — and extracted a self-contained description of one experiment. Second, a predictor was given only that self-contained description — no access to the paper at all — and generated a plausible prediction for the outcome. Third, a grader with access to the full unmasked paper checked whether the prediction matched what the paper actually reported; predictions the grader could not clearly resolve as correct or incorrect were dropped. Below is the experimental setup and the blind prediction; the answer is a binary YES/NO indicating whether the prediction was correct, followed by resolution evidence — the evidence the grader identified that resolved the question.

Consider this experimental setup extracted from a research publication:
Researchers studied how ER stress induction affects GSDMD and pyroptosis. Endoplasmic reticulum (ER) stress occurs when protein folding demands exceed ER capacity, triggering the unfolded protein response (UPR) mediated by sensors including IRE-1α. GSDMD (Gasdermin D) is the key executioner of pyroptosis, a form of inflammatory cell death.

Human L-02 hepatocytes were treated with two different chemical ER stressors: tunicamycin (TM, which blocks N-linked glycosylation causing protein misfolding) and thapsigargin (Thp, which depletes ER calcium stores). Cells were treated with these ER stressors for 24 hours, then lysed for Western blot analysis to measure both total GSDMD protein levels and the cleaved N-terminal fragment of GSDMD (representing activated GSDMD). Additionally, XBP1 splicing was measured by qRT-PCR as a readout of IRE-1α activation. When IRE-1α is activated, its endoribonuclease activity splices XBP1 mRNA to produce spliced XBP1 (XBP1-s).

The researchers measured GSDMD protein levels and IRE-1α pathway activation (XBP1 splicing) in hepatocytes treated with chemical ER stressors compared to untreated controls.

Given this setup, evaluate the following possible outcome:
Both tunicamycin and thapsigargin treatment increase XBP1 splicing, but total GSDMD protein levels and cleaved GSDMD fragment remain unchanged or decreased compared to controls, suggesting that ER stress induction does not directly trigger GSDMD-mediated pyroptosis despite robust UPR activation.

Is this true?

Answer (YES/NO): NO